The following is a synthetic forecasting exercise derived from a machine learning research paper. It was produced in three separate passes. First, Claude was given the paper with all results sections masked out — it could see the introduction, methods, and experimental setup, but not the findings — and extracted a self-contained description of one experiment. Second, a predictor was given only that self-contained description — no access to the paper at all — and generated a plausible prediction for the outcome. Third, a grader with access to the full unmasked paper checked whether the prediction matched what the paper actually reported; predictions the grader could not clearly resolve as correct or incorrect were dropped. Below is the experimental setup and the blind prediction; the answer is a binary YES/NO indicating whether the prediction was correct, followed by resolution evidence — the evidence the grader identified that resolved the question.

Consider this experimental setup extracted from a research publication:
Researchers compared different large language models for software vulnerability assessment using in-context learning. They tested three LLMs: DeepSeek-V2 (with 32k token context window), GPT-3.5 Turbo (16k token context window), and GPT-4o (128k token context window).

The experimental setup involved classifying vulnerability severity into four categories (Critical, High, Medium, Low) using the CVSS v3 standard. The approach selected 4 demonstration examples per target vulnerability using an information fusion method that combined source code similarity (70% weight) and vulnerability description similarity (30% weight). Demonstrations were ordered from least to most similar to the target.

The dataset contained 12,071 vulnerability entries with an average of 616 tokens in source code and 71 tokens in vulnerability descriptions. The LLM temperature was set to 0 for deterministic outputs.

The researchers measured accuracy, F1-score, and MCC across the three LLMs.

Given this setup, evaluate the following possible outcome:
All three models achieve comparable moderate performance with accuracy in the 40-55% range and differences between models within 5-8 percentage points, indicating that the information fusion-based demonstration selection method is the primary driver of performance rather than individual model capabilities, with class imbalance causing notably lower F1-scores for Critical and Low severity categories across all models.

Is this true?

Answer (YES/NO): NO